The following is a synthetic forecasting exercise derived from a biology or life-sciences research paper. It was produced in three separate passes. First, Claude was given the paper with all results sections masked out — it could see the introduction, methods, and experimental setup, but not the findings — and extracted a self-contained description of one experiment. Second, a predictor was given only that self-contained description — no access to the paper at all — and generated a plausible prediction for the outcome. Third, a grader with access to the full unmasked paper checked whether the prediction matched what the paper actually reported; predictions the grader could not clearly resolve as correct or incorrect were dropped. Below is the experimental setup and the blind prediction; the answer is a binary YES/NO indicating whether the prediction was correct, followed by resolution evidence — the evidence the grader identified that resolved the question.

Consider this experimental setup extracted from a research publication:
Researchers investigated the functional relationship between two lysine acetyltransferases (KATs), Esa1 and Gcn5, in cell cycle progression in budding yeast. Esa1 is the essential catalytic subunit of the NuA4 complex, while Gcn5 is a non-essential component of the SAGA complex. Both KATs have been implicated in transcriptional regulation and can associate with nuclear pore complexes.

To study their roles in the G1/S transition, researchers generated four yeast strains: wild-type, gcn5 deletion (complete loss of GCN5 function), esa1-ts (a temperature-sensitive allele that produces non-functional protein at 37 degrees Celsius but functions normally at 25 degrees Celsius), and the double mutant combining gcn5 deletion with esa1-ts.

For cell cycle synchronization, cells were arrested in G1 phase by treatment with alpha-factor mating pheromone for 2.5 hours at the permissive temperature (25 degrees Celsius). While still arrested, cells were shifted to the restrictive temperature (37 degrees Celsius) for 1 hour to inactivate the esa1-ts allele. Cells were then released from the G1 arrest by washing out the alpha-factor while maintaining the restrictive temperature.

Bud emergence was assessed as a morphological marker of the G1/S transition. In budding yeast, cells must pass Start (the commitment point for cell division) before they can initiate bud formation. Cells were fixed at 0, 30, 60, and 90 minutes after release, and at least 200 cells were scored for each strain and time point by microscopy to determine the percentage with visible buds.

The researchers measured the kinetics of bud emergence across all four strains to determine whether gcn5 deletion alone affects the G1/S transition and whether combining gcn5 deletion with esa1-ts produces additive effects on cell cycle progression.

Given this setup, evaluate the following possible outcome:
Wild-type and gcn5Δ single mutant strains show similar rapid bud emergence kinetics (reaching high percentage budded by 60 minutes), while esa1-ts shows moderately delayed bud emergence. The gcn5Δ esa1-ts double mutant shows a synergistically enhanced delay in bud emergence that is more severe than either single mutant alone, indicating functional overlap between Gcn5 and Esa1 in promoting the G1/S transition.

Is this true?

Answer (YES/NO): NO